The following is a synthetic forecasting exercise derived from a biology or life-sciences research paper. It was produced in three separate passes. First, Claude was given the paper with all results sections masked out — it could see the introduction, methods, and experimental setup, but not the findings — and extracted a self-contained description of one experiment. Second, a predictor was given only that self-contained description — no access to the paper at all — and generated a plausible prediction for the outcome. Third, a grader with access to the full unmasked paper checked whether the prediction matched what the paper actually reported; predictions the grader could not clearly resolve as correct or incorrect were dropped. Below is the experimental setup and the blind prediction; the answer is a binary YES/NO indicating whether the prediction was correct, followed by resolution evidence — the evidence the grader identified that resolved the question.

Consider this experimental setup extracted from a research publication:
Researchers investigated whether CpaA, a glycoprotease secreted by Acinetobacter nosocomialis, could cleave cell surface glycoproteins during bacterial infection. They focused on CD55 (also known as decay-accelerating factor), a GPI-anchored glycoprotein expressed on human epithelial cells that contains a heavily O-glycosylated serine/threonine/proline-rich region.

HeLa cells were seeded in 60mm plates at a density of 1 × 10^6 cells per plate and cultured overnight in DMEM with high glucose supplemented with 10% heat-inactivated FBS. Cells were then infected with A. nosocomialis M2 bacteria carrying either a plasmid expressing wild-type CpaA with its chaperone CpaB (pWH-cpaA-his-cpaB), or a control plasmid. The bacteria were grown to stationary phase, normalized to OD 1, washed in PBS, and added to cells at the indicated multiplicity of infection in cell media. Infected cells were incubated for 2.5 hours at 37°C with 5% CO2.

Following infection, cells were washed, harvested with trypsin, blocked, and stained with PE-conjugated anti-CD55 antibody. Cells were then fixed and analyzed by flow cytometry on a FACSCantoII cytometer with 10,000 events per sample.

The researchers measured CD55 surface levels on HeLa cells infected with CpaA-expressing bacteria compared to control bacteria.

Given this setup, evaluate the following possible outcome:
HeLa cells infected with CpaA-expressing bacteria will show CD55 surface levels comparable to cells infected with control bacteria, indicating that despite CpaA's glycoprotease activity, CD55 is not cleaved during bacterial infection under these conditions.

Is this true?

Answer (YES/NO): NO